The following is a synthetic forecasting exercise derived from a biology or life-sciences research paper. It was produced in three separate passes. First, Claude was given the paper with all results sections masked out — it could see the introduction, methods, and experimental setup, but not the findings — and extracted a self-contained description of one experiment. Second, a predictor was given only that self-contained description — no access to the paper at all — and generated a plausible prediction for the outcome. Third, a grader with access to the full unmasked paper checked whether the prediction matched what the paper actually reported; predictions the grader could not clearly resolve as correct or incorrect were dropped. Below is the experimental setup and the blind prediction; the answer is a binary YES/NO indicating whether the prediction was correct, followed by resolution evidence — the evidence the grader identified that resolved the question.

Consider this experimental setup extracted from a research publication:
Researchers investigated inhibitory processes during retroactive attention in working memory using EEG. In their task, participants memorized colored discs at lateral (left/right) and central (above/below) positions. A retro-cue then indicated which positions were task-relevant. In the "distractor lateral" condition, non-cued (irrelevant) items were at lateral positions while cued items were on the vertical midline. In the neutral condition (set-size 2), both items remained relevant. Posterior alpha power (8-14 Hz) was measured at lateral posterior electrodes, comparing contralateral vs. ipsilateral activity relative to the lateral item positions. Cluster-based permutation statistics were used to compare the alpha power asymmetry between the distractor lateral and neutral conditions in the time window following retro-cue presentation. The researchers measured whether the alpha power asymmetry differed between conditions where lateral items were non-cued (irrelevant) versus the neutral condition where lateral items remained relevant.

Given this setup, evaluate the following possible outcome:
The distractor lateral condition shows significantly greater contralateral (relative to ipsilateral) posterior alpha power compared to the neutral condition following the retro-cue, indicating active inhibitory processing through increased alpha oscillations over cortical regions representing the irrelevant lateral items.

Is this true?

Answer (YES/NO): YES